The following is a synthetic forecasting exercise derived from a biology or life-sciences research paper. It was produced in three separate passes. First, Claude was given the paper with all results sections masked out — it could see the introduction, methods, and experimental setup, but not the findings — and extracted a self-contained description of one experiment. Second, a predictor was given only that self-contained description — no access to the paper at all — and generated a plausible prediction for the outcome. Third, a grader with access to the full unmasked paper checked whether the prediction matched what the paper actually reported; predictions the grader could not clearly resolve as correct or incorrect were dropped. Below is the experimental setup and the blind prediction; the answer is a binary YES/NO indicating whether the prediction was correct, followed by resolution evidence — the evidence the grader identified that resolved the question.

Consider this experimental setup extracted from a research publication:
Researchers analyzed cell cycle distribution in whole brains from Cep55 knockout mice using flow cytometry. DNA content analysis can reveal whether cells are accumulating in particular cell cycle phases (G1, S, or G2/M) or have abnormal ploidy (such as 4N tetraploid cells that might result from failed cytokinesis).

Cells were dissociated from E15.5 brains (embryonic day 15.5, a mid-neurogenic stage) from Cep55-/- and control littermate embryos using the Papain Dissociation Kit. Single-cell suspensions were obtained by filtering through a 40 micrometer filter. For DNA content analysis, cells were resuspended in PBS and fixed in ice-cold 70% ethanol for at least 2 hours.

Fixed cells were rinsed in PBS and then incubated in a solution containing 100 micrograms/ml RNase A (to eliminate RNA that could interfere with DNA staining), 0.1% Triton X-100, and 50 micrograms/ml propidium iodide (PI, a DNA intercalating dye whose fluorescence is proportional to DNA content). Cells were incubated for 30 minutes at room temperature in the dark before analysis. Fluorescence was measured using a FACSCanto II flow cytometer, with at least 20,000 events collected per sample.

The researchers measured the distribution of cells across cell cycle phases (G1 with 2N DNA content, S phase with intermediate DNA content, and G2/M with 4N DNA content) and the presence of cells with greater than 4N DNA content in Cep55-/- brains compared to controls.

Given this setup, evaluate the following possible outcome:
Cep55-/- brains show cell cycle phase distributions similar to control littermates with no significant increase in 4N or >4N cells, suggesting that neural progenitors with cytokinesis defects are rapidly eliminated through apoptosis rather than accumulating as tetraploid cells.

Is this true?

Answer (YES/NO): NO